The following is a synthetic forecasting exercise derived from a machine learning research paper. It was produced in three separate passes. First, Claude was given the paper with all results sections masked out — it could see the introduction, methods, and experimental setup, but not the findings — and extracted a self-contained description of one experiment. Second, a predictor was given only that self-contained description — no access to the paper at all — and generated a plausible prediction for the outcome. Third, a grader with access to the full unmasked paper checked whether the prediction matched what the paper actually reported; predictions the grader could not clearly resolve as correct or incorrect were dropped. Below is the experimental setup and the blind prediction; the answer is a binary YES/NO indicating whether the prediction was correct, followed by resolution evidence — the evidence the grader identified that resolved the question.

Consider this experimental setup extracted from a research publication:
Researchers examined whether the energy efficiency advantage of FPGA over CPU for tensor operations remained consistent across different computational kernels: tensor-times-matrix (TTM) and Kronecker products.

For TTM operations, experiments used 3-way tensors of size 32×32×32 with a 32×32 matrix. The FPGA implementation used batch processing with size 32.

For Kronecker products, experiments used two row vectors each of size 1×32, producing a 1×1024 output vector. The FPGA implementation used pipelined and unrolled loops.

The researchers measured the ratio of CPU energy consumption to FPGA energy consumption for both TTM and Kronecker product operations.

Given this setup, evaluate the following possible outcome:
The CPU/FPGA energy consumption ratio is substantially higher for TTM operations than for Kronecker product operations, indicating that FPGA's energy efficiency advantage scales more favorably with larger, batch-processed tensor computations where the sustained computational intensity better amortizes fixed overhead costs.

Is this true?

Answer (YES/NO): NO